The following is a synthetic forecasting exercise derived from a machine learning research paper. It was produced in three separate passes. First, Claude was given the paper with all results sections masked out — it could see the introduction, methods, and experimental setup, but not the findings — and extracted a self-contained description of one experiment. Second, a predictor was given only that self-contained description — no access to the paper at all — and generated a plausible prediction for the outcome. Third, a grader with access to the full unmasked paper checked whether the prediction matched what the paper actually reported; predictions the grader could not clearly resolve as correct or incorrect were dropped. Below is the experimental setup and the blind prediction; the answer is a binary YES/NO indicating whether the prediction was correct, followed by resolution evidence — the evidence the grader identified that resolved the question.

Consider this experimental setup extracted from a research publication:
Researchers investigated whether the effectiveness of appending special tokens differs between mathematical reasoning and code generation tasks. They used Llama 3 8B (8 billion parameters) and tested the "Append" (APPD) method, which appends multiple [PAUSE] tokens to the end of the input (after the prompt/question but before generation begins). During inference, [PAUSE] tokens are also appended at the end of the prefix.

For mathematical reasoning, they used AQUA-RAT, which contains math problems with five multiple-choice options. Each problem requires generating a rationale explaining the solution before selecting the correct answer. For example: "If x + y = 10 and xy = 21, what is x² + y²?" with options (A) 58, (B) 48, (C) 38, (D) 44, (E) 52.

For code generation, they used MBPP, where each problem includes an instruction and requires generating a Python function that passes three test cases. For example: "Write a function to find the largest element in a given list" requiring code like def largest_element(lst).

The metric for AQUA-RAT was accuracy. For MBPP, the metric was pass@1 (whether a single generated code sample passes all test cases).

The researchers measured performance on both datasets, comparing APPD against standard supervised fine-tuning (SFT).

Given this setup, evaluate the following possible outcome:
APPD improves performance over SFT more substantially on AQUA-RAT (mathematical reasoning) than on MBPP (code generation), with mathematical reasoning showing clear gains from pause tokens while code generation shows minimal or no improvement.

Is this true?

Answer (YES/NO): YES